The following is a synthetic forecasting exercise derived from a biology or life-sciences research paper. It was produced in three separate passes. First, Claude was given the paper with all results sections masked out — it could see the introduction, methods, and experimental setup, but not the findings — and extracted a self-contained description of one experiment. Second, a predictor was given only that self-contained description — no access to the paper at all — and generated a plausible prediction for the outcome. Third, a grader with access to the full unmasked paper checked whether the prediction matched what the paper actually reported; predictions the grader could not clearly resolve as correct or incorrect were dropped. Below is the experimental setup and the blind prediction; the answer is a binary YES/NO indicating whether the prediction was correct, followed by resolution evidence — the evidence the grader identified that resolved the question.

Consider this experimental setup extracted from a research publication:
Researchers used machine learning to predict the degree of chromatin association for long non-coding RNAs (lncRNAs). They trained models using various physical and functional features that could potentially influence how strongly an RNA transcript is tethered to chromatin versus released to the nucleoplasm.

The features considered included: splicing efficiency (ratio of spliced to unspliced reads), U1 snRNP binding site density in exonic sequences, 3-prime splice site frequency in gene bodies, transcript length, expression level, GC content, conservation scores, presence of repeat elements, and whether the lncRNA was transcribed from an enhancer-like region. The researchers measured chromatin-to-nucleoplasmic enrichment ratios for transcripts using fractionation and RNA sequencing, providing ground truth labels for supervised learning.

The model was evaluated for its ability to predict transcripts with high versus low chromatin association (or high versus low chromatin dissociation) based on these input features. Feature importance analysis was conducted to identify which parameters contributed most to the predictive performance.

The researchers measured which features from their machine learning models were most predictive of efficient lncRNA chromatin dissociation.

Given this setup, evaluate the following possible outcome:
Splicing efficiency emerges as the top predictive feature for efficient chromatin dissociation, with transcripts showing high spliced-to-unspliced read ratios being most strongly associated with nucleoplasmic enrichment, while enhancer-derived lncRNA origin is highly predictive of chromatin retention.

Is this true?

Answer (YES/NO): NO